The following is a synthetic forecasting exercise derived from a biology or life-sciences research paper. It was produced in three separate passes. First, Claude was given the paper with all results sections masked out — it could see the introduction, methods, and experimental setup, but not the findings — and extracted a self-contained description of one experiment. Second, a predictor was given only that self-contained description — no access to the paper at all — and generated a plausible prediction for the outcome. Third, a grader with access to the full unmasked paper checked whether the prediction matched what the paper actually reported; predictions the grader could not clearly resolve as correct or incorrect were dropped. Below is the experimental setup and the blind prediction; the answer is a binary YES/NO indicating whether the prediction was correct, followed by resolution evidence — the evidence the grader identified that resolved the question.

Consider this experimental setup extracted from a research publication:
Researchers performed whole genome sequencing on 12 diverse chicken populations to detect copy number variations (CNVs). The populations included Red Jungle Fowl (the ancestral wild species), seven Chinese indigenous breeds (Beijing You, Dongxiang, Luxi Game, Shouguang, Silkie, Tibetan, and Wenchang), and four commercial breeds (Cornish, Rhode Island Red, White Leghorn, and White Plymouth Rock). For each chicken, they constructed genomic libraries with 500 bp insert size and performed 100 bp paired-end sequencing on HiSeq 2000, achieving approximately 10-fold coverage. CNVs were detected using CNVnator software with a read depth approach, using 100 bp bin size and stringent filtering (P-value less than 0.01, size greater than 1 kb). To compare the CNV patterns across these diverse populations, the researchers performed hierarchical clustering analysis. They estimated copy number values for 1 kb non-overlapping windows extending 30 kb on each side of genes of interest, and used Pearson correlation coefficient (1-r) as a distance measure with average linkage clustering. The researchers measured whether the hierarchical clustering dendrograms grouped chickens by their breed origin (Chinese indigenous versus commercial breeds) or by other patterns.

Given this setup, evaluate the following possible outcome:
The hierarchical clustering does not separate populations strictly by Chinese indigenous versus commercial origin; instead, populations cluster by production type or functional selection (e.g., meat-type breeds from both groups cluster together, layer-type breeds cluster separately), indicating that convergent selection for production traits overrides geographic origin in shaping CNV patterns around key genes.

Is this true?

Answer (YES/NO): NO